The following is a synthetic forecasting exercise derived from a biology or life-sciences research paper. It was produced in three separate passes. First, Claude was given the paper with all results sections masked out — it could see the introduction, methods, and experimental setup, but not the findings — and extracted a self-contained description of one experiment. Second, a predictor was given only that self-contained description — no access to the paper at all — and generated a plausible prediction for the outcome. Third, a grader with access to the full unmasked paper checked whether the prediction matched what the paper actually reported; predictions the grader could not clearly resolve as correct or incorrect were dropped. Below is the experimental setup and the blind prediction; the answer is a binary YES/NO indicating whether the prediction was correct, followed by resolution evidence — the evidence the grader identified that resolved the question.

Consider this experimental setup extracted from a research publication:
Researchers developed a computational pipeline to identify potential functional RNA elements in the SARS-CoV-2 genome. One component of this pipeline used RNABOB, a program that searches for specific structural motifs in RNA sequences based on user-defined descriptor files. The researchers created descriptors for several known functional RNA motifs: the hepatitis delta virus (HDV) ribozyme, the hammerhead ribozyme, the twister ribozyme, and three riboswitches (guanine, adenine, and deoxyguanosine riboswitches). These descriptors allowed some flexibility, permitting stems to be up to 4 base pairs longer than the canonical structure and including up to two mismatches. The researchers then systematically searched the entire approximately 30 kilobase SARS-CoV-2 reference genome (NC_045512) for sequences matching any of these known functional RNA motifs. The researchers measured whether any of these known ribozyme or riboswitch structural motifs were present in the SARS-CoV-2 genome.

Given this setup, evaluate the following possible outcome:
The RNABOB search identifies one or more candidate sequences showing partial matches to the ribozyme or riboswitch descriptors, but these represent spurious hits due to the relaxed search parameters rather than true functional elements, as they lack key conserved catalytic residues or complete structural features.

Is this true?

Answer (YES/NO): NO